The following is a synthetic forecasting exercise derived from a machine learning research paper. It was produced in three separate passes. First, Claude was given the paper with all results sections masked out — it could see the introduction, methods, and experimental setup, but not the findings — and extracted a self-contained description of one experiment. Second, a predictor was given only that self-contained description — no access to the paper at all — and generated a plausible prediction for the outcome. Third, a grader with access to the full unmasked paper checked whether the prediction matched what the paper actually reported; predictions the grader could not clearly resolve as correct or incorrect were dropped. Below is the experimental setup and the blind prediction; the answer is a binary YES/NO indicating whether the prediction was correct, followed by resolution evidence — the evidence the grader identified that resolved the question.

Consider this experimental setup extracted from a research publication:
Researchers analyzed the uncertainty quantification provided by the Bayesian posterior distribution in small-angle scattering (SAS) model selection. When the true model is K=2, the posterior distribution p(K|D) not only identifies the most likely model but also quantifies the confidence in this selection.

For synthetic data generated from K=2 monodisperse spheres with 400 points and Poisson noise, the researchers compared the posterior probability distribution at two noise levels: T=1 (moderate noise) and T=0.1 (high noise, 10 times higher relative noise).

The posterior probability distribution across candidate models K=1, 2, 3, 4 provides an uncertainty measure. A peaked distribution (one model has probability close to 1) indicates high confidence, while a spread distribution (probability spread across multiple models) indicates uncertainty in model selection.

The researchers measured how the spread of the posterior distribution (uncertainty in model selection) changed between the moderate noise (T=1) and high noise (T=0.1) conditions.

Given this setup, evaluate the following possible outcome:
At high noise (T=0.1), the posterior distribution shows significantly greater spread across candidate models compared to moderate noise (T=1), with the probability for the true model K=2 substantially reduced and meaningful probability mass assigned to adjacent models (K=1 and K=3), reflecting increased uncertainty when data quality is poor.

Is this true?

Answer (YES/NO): NO